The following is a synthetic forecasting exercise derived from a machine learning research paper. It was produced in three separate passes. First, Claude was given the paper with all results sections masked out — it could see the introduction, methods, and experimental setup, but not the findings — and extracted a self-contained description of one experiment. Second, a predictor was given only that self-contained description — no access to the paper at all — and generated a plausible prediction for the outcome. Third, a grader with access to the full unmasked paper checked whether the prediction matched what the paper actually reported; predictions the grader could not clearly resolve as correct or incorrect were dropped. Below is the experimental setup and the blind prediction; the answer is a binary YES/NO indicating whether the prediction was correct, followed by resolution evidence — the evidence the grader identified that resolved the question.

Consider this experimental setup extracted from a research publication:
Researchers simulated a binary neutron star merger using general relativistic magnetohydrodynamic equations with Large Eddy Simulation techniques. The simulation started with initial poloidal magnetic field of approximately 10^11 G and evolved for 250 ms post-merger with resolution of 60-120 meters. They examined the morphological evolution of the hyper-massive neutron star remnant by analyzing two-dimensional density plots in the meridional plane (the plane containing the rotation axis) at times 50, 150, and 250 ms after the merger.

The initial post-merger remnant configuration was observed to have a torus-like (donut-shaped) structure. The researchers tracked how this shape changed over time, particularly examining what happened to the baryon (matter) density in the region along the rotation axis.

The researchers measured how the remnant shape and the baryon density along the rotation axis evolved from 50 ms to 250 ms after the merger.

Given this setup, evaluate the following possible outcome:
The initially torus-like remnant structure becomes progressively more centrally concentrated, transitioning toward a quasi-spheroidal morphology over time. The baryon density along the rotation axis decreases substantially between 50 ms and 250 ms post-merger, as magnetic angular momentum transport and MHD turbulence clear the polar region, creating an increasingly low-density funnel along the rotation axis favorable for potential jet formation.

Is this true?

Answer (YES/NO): NO